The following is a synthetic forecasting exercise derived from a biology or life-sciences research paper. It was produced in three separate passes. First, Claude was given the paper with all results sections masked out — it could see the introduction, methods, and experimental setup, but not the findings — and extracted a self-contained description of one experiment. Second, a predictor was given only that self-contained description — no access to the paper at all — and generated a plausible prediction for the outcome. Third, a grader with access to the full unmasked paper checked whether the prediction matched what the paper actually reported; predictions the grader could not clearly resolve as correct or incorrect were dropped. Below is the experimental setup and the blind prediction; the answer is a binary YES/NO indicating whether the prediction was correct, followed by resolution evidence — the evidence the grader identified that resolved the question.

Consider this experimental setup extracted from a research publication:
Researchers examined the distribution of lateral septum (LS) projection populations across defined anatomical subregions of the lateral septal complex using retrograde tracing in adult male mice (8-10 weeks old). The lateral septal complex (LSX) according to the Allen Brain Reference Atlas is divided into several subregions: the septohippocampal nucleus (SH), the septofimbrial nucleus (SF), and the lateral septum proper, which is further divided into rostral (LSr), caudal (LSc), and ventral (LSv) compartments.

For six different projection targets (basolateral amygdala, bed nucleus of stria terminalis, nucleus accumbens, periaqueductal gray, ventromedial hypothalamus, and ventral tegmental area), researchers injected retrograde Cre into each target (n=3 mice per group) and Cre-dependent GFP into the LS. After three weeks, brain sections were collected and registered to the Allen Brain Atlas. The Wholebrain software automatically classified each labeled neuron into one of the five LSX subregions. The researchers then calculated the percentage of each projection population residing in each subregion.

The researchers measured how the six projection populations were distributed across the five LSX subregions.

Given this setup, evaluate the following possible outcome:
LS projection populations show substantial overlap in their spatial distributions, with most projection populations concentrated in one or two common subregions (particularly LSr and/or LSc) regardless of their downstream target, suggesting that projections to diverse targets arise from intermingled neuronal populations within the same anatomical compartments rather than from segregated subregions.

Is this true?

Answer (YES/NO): NO